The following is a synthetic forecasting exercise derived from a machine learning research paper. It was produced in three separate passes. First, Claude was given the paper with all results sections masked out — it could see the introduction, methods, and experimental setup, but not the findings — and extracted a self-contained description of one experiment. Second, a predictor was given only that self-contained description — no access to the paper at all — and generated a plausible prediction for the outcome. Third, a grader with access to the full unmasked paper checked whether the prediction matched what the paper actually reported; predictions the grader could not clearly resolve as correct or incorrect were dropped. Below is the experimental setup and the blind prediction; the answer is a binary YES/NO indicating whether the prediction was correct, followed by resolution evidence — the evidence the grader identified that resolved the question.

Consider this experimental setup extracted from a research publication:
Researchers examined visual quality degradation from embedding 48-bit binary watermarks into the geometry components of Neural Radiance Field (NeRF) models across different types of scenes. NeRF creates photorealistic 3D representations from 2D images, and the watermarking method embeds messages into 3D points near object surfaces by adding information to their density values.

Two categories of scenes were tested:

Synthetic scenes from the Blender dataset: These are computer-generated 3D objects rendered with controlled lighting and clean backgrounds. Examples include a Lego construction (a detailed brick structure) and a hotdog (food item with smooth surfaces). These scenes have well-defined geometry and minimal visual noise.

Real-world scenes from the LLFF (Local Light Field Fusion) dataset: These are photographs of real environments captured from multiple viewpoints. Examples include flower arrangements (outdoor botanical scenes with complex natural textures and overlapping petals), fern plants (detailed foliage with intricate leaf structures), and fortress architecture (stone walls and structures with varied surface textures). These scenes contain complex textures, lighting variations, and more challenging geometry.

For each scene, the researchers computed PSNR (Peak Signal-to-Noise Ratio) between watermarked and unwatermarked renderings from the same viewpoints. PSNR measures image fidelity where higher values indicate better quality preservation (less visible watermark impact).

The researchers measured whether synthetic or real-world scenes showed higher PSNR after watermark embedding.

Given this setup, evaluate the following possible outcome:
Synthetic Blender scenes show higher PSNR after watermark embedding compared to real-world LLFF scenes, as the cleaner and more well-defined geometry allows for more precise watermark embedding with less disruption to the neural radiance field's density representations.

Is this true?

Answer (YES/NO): YES